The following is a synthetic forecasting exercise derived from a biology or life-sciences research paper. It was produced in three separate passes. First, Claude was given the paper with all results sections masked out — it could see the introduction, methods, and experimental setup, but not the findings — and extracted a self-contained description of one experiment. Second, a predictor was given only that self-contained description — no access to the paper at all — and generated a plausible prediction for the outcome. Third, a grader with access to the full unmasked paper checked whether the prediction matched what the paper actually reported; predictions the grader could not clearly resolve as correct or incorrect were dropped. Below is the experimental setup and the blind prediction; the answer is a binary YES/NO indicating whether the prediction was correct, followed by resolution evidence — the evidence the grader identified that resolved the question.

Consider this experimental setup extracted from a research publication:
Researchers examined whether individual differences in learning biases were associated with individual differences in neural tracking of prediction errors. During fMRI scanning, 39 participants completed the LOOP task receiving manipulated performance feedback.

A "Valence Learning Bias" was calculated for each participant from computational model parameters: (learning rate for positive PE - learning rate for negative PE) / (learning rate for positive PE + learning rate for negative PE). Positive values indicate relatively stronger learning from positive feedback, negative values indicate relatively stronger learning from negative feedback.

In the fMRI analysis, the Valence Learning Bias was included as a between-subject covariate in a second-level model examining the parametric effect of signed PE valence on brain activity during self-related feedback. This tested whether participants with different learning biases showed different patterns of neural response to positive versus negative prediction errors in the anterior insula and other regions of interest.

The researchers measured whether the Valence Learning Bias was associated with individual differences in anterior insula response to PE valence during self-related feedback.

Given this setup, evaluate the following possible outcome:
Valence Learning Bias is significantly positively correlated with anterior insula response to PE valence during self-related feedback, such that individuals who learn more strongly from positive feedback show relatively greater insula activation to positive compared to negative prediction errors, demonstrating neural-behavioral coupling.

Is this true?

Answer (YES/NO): YES